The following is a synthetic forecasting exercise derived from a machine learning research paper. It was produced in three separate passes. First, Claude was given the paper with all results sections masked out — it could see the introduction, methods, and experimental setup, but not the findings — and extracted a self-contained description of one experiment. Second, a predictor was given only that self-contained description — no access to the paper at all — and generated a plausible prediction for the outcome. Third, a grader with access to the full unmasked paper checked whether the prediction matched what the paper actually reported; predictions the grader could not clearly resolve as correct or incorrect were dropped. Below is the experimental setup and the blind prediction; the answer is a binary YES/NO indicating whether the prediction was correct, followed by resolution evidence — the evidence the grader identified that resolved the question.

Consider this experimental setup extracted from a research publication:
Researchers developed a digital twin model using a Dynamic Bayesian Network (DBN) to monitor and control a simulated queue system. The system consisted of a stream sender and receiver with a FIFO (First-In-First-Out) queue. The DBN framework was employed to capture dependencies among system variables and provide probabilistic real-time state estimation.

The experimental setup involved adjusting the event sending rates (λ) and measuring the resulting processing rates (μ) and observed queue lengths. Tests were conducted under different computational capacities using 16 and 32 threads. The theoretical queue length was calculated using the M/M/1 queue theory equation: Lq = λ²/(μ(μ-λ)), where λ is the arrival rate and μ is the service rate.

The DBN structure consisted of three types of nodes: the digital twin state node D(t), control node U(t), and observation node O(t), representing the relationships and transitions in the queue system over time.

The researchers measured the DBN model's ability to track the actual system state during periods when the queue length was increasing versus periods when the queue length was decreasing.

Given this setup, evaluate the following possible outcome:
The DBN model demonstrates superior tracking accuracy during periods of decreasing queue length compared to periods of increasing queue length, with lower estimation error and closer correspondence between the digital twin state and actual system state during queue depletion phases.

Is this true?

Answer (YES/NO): NO